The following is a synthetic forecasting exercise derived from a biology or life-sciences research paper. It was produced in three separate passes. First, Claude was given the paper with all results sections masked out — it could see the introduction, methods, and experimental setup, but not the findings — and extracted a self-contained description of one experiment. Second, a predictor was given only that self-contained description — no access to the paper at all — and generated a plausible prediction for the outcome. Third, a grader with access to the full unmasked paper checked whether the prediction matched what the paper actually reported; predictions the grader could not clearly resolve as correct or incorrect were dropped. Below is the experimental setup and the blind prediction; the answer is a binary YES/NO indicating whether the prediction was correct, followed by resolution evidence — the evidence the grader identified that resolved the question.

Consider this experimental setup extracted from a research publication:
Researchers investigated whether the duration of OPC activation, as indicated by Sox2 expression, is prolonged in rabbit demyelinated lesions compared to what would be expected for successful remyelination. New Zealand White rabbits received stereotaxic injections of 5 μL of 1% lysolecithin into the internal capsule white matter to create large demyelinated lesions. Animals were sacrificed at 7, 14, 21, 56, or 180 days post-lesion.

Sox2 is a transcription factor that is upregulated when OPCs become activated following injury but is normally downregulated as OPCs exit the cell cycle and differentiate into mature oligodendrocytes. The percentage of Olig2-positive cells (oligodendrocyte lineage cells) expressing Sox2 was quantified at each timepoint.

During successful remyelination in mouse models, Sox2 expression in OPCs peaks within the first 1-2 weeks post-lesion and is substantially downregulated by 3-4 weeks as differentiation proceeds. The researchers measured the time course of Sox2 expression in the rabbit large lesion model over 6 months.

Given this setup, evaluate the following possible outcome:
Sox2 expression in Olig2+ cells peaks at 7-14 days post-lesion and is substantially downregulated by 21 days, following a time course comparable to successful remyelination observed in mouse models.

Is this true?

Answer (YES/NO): NO